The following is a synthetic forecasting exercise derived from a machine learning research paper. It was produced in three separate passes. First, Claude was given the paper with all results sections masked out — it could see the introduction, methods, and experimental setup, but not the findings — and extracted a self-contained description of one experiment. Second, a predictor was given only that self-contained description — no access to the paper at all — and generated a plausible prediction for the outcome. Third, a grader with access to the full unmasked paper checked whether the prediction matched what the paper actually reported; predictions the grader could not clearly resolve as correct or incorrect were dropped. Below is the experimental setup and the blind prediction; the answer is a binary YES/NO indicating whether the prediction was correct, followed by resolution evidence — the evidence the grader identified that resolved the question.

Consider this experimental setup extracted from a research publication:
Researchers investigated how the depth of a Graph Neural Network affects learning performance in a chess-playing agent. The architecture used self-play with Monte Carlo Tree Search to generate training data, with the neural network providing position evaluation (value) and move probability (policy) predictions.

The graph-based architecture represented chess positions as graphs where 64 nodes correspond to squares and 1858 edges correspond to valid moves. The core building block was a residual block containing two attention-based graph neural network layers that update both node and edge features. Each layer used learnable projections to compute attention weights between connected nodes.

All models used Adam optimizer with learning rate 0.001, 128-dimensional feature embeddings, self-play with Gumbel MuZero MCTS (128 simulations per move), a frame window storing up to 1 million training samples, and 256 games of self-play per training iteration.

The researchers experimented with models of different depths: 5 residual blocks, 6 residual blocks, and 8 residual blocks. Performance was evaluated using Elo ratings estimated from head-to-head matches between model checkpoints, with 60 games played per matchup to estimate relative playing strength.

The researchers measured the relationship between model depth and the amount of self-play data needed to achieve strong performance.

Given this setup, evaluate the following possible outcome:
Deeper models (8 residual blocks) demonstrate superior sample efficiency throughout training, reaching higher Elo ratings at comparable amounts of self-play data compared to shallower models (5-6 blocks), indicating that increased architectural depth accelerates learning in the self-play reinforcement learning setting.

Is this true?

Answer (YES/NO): NO